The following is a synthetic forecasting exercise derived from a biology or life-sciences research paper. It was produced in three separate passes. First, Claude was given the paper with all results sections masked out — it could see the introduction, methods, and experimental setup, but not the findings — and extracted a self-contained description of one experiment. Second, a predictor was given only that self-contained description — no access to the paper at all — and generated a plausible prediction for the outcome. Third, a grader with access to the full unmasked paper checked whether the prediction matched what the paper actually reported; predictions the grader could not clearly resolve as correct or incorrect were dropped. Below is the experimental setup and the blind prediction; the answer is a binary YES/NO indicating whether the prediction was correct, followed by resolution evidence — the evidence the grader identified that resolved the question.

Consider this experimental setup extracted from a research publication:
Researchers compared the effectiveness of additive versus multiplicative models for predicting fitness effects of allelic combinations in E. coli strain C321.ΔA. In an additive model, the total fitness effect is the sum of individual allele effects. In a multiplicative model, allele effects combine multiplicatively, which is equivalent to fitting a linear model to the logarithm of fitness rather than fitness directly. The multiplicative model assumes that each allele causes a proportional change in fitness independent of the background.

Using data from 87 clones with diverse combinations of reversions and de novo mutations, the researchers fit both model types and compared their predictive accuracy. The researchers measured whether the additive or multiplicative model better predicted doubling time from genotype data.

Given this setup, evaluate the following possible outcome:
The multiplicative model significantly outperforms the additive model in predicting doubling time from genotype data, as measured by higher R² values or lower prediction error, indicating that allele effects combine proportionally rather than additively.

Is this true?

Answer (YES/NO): NO